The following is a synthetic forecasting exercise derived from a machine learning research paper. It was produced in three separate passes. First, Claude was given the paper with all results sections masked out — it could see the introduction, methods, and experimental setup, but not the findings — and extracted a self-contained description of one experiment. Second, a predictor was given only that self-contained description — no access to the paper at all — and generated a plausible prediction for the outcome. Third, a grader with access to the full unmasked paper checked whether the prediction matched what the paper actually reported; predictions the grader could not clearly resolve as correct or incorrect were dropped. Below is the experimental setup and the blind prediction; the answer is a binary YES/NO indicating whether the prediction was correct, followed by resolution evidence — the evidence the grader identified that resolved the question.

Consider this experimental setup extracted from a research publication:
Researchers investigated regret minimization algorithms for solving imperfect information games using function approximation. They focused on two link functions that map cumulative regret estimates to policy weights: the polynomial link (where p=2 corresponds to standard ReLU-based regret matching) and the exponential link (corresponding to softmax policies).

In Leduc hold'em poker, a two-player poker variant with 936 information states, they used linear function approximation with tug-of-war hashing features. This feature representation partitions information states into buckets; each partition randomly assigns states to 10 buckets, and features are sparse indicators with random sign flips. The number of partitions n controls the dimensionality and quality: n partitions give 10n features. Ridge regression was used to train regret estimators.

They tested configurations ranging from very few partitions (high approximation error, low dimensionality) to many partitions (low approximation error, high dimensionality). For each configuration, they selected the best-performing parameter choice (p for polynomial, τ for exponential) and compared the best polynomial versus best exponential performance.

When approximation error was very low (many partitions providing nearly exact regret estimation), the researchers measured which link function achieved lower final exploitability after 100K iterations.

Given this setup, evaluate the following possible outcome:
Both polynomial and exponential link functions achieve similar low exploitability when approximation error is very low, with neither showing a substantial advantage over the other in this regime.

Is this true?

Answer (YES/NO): NO